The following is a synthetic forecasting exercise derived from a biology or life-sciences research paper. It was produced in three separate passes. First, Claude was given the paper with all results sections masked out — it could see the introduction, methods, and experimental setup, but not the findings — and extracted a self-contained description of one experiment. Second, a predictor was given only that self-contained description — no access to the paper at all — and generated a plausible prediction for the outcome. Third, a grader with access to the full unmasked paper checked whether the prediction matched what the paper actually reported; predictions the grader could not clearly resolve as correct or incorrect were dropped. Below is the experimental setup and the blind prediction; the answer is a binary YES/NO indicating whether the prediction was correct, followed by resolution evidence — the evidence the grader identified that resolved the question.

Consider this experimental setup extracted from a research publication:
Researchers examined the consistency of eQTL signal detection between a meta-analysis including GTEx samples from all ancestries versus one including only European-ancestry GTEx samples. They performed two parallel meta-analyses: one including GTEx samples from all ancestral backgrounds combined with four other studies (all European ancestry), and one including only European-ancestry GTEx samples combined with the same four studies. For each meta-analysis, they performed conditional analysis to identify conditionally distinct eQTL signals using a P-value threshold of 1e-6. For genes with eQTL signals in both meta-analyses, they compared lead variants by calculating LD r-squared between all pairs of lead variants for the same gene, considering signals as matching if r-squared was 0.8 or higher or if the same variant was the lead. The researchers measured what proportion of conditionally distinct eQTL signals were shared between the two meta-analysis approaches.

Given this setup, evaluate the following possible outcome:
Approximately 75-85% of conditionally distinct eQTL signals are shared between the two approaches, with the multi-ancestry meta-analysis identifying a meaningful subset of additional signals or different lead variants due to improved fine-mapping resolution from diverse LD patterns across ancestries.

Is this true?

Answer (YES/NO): NO